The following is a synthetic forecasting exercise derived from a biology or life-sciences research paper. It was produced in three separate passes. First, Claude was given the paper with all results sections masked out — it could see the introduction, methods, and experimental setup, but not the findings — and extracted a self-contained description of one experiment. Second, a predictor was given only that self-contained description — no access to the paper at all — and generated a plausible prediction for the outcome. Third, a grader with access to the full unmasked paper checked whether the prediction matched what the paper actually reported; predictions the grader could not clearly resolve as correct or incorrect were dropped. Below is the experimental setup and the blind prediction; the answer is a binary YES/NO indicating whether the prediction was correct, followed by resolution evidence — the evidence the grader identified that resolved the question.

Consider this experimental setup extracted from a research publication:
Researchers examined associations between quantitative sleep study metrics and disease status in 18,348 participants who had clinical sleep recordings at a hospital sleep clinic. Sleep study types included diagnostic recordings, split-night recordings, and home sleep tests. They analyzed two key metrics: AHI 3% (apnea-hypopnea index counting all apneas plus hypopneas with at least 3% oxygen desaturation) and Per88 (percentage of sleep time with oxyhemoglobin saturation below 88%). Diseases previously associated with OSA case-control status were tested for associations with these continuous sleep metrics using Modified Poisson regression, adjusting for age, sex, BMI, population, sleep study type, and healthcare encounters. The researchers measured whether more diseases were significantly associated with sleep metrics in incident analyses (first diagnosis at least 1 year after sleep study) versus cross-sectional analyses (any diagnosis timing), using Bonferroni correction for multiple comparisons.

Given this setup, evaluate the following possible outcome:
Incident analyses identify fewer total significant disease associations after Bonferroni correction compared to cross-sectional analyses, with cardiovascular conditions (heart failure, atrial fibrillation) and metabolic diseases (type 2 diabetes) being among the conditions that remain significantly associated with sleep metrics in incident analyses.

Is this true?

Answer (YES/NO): NO